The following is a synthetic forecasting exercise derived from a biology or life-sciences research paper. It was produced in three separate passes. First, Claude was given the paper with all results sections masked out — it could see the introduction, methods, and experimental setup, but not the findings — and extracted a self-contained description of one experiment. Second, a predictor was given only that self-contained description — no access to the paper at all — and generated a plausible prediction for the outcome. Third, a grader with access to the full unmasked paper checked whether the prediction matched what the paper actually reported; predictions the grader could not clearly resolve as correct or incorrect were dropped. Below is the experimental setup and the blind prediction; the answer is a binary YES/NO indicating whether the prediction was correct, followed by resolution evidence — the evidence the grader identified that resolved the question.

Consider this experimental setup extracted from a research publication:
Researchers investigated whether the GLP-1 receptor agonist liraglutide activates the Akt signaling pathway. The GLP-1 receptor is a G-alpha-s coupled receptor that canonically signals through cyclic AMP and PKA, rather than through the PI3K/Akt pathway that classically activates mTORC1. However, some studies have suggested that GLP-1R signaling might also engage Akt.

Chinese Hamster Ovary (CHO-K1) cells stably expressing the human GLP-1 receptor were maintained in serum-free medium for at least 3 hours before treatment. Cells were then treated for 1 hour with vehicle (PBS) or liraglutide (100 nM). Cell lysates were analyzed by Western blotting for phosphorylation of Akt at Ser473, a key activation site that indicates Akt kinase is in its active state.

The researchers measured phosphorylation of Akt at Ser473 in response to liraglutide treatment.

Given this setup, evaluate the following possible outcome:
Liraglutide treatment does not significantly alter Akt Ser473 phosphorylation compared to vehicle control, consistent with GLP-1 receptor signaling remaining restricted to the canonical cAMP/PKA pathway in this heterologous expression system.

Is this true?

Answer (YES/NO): YES